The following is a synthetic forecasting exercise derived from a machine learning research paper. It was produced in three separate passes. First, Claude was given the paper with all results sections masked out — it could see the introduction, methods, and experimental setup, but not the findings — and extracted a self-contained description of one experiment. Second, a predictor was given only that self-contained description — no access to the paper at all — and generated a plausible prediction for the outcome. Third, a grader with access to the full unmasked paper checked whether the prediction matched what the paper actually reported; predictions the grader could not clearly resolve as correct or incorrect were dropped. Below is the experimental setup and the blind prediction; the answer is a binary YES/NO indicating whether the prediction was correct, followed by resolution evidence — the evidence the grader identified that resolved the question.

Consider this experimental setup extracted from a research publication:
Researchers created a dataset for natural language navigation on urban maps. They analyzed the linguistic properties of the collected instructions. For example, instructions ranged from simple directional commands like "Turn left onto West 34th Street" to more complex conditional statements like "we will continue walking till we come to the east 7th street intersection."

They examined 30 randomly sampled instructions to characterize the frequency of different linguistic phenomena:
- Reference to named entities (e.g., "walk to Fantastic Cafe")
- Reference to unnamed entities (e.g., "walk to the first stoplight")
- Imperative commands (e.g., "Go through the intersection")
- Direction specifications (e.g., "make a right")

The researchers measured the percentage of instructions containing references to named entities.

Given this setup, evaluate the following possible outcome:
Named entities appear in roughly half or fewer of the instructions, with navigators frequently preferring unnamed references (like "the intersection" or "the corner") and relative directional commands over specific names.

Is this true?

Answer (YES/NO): NO